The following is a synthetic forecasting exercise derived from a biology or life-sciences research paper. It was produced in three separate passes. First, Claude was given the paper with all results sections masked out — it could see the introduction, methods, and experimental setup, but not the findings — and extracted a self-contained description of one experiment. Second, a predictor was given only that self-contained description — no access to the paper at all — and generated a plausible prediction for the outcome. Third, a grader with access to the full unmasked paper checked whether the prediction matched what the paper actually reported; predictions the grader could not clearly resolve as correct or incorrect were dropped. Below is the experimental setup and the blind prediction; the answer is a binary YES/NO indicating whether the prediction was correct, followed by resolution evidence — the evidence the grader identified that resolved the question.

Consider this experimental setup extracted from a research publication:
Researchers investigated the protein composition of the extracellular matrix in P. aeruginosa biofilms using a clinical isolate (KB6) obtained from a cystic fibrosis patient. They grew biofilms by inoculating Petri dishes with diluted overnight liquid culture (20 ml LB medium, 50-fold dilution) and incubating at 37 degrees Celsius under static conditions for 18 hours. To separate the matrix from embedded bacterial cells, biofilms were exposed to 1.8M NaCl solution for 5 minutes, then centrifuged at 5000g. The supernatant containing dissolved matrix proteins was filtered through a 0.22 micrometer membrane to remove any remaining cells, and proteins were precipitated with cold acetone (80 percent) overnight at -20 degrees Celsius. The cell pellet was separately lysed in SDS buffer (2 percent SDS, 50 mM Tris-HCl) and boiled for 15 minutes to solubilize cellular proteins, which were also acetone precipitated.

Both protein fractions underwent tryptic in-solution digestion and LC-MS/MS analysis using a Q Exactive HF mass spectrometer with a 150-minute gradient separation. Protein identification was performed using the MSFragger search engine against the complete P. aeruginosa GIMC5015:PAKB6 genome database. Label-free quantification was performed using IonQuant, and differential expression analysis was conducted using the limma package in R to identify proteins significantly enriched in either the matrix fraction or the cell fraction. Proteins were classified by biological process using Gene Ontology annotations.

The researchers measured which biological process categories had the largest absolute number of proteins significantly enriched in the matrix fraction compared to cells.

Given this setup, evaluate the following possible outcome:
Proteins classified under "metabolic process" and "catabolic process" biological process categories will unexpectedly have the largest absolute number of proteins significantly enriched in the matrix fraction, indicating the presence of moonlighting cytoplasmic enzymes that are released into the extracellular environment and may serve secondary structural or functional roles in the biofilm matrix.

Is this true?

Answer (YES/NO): NO